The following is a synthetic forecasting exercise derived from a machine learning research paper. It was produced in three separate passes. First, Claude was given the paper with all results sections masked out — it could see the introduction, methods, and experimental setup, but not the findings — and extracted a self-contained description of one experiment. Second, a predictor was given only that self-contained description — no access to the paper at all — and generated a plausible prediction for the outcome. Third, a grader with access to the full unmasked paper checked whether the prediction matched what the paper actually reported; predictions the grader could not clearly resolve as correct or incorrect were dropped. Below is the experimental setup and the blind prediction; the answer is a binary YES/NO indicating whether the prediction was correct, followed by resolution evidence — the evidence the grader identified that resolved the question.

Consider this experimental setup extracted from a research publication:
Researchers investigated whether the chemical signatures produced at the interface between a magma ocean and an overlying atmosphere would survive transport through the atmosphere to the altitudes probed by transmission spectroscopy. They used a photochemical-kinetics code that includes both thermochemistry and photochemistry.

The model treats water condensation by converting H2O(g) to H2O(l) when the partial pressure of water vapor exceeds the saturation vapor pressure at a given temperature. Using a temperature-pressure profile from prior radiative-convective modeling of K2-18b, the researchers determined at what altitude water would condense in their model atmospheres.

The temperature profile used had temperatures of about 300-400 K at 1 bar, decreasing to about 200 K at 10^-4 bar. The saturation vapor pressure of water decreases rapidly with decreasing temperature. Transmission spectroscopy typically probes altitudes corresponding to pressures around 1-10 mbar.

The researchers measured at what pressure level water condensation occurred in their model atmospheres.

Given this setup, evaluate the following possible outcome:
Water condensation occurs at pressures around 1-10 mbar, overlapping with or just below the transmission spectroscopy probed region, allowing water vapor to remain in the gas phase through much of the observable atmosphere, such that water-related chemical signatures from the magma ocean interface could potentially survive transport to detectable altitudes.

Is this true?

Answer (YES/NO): NO